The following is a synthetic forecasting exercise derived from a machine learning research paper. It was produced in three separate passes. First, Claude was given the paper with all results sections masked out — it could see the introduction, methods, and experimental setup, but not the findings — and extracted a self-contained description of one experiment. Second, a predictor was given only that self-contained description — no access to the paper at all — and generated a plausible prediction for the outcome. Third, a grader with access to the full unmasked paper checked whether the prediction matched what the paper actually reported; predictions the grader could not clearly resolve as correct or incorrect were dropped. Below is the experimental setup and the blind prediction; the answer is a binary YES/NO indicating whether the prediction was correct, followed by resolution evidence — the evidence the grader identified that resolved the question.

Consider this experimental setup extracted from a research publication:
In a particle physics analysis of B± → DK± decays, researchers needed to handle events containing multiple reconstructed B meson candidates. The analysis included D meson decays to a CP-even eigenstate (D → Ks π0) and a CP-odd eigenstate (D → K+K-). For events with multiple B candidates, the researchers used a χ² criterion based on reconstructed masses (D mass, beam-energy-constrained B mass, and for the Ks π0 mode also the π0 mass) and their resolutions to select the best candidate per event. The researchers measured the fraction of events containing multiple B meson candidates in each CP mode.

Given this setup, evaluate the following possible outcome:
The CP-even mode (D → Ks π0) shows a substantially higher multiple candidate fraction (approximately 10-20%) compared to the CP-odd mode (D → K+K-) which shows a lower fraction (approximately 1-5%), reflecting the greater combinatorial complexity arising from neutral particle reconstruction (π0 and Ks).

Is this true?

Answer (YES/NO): NO